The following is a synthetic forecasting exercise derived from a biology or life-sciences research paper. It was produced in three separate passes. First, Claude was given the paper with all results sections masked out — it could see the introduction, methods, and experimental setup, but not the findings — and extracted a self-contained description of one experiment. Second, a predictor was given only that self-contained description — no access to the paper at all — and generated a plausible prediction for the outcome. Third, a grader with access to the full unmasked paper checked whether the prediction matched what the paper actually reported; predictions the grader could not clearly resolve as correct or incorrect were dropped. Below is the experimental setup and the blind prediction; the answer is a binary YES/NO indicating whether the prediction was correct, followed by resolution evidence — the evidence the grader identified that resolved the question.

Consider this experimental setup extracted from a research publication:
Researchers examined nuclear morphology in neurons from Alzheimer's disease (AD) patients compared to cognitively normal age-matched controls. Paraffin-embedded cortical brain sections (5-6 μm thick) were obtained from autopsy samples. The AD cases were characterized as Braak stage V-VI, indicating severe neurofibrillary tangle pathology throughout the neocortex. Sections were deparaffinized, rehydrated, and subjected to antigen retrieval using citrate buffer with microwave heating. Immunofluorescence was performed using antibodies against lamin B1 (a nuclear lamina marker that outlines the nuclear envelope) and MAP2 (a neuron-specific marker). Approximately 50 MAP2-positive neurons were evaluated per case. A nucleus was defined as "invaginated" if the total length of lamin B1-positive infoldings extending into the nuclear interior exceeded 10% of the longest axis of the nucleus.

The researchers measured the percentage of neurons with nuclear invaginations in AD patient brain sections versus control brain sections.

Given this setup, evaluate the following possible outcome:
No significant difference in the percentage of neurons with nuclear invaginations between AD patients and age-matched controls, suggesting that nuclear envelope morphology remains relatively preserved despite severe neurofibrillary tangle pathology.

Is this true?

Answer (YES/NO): NO